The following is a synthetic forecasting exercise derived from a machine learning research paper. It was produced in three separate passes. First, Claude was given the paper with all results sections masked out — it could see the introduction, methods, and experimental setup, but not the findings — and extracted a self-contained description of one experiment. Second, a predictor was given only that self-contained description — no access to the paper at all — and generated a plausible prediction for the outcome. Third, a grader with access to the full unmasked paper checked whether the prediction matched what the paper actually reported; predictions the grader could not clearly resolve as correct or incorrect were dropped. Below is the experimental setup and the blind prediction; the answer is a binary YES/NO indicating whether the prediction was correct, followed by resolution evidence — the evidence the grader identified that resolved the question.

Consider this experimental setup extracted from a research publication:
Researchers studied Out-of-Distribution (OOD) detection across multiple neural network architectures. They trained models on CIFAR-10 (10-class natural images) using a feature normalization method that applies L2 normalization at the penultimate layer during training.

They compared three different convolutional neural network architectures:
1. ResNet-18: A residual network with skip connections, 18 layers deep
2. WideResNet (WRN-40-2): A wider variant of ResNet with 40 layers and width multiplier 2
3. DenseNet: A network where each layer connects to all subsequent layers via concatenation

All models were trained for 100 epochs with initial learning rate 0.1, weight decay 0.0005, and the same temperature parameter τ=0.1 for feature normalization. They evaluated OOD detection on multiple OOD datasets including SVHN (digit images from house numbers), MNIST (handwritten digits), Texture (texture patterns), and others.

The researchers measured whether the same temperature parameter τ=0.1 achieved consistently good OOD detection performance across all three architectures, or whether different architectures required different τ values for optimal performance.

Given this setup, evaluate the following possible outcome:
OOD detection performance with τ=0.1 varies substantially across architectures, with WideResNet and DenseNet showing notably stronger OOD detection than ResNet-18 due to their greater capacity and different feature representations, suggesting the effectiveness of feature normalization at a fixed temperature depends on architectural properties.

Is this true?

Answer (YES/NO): NO